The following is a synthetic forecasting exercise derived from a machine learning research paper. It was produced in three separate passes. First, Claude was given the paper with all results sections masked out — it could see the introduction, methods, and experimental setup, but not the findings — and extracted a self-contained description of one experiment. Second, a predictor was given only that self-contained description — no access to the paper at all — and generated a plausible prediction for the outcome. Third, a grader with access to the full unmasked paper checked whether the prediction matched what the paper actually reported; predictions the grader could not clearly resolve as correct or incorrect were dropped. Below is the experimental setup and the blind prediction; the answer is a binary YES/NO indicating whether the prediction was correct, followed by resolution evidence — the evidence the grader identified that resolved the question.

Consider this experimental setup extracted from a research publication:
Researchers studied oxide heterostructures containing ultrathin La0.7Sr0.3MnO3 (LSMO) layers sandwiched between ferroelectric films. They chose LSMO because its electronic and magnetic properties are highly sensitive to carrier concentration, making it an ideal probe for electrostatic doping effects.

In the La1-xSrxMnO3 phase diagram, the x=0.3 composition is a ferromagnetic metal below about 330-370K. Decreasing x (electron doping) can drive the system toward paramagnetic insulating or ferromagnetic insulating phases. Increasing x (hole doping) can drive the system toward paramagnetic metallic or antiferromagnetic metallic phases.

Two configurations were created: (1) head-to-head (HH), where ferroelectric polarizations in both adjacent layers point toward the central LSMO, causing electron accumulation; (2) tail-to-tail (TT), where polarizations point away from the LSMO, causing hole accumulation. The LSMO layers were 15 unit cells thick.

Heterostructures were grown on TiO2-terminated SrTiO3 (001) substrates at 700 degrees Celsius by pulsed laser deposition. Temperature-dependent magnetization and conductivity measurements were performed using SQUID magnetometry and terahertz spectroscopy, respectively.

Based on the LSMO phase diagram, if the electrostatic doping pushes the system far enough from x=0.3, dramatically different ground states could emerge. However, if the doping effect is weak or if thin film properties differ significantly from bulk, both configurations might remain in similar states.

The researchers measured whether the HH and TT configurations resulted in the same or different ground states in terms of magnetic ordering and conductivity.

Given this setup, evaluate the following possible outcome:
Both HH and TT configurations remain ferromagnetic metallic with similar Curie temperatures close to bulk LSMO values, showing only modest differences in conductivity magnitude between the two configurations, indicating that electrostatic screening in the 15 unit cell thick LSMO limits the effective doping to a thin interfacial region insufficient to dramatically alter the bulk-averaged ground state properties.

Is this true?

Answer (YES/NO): NO